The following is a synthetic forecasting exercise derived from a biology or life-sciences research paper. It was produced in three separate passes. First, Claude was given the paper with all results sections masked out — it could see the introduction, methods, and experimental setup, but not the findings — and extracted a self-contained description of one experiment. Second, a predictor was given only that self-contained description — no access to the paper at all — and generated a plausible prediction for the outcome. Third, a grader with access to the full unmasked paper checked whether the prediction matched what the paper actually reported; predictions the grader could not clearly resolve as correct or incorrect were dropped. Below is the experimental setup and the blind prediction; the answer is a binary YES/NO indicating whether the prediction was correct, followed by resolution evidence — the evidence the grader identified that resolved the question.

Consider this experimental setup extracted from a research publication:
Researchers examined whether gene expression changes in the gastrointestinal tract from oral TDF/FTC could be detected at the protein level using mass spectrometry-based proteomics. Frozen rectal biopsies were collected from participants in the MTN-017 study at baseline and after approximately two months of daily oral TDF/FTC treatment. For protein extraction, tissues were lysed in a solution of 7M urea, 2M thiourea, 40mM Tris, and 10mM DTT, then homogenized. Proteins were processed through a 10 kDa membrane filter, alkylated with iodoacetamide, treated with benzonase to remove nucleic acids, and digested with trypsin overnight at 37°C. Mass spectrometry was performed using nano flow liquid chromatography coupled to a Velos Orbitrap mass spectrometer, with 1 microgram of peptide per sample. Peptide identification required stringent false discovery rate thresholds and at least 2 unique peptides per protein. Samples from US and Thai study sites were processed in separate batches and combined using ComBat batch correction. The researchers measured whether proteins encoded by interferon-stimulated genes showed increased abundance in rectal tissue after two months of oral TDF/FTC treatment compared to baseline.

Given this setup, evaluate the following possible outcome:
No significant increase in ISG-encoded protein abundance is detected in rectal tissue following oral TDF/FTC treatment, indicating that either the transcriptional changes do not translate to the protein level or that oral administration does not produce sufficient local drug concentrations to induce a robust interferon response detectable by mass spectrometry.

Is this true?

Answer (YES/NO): NO